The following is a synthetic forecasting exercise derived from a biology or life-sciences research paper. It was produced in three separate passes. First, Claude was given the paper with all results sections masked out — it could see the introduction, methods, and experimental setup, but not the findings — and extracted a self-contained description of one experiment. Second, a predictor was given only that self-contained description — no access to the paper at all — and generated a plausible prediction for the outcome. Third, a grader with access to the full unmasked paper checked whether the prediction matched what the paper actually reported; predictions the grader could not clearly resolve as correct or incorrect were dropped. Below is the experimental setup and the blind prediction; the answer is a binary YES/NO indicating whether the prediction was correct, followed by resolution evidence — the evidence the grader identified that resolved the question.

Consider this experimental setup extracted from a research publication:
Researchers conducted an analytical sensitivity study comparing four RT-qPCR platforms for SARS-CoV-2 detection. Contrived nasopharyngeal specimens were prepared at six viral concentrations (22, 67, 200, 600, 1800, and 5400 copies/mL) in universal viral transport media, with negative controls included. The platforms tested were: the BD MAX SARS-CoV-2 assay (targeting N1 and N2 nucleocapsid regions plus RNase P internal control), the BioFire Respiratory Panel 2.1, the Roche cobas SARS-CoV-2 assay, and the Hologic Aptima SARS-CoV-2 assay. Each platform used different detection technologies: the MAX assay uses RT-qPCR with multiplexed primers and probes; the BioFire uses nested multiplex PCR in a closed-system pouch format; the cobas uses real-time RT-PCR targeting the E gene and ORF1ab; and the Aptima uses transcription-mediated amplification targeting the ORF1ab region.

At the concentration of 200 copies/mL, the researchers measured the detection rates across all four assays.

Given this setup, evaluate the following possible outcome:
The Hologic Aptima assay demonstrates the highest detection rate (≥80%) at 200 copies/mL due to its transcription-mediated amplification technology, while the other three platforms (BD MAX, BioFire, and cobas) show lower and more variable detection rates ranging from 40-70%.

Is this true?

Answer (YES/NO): NO